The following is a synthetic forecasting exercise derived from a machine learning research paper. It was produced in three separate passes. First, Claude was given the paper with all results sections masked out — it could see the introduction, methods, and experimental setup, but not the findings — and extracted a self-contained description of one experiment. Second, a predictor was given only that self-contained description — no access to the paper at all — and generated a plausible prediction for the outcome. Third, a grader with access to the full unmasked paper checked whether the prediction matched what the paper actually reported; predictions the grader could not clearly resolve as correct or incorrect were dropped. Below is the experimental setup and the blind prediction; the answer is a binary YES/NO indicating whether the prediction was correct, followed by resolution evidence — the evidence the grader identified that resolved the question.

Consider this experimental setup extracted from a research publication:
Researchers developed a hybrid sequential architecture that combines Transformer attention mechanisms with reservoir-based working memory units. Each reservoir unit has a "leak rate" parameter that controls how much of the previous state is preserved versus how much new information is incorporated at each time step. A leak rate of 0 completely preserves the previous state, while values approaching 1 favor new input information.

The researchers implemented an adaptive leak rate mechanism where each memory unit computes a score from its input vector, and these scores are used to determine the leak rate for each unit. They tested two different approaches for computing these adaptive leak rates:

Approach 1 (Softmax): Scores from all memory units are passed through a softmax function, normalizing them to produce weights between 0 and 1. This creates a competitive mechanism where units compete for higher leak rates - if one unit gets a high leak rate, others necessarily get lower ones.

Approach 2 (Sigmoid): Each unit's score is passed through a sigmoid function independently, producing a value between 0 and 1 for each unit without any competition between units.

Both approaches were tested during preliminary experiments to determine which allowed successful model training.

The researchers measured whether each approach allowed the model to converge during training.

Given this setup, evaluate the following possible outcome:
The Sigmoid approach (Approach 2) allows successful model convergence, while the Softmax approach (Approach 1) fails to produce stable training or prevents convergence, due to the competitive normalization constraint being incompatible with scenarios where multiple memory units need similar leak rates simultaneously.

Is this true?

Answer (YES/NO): NO